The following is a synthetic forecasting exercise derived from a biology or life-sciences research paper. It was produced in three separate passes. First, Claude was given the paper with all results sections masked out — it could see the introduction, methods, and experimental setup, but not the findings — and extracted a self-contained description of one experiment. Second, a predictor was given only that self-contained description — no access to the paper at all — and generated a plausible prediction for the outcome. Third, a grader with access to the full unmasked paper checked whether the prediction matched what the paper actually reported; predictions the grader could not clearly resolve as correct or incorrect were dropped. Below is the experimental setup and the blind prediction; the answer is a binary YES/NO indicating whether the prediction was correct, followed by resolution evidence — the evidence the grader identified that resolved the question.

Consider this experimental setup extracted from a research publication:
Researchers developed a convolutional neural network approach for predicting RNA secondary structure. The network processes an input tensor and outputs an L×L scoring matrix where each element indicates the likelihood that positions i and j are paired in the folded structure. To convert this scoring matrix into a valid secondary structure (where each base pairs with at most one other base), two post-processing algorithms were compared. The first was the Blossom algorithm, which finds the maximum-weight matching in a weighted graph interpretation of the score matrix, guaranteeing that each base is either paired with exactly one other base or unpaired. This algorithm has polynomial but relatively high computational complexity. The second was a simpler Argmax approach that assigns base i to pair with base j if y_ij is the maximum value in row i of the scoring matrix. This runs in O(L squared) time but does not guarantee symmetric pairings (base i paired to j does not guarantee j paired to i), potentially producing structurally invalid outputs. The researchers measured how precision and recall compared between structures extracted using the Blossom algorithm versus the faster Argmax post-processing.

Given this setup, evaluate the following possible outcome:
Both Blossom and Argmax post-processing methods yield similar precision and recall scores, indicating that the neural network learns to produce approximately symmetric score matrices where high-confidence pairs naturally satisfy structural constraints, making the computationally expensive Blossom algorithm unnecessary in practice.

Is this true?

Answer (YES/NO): YES